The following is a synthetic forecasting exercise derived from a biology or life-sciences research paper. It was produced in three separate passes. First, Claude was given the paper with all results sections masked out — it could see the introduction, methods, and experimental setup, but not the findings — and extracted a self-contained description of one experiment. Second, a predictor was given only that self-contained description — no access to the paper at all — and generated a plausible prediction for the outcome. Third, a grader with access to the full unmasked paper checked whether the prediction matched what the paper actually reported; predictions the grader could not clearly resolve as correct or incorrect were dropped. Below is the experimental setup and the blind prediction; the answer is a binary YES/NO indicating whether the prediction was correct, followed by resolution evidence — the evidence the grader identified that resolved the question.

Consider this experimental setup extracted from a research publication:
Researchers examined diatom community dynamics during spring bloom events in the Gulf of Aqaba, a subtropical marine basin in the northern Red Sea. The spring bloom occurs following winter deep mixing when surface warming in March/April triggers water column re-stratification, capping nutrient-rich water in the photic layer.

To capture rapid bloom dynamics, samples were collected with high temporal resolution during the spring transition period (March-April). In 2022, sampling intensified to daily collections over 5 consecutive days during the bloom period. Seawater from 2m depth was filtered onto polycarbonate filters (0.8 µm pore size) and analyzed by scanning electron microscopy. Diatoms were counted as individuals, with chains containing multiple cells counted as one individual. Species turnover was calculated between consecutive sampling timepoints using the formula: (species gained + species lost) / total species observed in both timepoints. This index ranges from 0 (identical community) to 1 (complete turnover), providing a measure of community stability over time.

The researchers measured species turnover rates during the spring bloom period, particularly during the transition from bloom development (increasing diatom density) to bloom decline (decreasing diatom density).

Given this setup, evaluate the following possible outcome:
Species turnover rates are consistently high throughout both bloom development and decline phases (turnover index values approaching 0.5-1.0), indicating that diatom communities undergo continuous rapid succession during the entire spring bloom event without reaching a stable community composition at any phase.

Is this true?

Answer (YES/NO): NO